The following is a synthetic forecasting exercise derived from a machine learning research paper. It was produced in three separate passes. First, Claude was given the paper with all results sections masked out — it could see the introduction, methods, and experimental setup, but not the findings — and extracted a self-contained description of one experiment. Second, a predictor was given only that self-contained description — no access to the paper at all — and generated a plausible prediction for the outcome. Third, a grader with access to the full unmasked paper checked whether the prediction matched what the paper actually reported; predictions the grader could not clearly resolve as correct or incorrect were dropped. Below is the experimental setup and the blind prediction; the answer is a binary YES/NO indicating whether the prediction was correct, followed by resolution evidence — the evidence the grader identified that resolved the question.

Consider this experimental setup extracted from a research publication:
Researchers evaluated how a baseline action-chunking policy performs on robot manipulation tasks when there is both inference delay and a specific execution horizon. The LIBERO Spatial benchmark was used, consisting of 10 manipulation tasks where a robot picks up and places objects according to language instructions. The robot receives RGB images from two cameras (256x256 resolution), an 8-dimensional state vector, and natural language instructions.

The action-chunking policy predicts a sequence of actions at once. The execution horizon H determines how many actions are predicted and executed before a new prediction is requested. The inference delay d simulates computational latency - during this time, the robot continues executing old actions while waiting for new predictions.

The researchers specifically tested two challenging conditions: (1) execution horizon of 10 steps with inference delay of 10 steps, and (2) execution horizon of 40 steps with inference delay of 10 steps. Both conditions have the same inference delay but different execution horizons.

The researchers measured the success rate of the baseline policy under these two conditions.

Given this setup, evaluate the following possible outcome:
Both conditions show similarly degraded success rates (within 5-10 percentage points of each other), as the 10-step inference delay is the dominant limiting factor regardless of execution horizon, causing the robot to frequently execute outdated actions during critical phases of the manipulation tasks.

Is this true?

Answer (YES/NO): YES